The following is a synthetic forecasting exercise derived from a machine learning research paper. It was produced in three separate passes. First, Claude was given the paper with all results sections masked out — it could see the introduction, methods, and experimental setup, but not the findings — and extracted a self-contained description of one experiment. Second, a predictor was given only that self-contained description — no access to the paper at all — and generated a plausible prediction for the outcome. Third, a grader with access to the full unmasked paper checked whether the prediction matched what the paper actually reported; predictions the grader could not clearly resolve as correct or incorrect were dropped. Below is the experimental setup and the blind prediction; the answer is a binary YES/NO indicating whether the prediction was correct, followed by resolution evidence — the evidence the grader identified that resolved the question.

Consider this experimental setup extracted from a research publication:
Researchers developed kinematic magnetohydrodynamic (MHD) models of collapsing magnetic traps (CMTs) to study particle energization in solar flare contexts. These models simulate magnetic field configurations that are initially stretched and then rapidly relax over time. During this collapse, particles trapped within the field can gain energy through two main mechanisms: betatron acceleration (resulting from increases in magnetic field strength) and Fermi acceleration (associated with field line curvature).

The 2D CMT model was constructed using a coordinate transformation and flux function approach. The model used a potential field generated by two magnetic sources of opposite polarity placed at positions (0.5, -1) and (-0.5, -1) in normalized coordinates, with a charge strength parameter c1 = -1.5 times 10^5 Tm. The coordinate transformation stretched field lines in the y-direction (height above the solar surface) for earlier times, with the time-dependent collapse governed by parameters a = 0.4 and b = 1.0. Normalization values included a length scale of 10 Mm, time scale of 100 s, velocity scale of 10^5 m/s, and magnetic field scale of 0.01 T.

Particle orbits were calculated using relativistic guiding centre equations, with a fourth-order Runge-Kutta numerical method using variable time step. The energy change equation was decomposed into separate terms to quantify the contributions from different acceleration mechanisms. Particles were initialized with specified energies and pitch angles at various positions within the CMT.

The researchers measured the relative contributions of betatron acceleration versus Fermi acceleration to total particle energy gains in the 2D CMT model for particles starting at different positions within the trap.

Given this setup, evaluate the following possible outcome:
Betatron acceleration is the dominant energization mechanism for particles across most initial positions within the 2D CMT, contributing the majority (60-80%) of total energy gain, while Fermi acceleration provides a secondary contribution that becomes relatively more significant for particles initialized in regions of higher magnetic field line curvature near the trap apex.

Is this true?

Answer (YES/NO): NO